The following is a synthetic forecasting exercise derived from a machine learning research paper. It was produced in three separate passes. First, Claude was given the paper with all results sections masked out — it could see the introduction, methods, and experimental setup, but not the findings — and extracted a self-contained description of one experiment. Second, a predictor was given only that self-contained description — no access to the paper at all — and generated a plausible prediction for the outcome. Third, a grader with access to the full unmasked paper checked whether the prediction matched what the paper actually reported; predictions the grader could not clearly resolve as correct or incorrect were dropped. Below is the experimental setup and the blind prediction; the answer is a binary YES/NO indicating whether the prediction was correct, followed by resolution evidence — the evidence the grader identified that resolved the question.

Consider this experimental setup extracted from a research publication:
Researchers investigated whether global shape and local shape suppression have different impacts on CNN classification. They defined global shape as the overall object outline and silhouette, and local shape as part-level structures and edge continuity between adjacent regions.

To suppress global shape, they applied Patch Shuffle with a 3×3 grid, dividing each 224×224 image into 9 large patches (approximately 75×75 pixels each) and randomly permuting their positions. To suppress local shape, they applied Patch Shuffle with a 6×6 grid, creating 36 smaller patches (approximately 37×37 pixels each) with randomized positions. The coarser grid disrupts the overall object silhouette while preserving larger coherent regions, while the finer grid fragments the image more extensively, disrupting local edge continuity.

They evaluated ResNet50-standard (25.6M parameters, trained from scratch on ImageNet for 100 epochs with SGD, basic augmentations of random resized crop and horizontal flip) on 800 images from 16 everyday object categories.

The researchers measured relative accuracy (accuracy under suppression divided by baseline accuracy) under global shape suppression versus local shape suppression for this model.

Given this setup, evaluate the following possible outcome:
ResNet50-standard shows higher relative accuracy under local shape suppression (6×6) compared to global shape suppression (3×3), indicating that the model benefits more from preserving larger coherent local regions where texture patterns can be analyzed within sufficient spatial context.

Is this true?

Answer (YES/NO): NO